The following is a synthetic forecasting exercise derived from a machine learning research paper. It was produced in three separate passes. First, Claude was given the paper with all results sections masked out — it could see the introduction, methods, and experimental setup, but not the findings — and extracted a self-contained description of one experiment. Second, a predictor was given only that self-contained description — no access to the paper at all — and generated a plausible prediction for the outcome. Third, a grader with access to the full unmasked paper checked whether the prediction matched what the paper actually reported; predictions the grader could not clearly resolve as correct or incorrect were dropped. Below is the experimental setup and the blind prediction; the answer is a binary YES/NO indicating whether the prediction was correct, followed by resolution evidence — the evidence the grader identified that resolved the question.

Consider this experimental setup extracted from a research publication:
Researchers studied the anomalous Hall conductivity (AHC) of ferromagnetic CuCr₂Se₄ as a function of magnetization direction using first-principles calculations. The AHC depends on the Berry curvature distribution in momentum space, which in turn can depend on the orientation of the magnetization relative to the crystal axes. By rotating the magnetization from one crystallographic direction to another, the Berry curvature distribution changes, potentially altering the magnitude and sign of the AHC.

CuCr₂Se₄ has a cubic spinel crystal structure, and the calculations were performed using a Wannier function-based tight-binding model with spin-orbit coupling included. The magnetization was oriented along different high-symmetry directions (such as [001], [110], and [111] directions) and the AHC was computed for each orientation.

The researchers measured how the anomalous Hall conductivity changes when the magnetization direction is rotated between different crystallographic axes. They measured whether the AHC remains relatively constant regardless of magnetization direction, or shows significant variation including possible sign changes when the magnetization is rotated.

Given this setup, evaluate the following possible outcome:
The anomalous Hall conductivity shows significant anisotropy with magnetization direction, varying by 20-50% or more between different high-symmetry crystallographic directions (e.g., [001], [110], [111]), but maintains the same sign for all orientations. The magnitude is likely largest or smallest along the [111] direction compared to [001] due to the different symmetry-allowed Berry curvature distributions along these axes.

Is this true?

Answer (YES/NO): YES